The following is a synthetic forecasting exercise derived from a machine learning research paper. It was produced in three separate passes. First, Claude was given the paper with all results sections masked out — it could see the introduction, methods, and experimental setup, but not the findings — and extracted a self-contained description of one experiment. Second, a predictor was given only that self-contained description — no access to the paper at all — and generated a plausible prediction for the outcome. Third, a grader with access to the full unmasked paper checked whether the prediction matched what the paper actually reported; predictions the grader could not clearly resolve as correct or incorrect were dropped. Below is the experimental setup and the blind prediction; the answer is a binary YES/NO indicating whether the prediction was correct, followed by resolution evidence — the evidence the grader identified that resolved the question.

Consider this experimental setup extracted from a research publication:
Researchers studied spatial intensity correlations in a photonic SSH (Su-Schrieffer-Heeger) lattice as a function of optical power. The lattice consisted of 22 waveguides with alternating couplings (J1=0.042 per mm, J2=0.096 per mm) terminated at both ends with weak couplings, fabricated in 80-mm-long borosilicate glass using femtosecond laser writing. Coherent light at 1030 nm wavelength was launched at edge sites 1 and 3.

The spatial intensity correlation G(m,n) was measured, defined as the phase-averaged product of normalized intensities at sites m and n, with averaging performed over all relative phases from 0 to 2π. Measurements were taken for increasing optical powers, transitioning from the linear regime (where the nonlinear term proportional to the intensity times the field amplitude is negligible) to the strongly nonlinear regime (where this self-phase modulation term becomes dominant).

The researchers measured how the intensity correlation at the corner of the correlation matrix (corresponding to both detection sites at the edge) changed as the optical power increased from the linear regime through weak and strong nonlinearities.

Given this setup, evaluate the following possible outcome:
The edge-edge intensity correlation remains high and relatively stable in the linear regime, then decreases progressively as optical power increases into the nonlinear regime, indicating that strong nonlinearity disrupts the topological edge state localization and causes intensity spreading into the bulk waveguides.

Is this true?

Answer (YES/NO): YES